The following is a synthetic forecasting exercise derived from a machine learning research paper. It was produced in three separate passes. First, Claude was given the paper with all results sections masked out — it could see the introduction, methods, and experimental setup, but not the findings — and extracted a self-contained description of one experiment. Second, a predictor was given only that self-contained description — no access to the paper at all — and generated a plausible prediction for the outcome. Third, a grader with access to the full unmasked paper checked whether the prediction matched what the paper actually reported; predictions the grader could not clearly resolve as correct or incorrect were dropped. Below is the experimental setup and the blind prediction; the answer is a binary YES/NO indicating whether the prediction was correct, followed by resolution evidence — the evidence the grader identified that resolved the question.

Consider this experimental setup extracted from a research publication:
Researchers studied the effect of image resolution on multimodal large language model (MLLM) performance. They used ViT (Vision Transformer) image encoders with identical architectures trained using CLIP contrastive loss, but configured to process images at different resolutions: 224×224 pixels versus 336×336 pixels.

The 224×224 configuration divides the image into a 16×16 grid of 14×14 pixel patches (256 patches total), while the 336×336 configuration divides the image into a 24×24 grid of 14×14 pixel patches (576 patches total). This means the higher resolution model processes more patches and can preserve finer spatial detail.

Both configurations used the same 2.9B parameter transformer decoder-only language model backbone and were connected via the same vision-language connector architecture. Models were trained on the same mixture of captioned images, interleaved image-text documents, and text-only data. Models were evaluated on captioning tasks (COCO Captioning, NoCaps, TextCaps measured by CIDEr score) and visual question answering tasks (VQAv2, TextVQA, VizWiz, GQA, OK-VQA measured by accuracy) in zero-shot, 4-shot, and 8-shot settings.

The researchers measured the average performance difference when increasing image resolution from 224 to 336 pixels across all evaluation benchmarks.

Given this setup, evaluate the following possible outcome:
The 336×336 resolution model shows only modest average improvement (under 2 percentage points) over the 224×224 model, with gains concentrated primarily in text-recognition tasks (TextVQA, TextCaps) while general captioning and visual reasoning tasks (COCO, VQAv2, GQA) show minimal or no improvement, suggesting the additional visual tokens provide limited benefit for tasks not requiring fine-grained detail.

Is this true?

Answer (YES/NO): NO